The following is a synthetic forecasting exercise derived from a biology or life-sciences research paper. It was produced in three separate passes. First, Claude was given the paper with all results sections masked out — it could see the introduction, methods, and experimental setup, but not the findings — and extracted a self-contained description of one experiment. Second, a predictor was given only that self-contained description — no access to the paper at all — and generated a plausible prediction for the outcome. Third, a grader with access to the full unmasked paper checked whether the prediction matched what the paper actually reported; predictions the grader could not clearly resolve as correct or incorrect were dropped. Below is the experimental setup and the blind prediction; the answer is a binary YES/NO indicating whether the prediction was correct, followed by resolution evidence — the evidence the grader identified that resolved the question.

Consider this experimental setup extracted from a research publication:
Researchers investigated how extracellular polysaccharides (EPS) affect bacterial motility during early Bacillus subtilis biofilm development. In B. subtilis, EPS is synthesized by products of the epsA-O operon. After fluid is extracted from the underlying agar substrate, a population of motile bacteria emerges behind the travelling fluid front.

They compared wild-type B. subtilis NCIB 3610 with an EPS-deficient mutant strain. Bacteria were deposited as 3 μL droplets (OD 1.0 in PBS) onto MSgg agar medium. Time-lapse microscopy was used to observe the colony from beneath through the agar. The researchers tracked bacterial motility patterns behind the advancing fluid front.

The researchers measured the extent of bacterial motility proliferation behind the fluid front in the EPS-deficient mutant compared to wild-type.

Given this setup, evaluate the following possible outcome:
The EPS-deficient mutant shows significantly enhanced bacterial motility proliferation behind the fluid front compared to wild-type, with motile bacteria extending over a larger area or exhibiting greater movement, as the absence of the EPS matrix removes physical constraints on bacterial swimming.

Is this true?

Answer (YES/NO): YES